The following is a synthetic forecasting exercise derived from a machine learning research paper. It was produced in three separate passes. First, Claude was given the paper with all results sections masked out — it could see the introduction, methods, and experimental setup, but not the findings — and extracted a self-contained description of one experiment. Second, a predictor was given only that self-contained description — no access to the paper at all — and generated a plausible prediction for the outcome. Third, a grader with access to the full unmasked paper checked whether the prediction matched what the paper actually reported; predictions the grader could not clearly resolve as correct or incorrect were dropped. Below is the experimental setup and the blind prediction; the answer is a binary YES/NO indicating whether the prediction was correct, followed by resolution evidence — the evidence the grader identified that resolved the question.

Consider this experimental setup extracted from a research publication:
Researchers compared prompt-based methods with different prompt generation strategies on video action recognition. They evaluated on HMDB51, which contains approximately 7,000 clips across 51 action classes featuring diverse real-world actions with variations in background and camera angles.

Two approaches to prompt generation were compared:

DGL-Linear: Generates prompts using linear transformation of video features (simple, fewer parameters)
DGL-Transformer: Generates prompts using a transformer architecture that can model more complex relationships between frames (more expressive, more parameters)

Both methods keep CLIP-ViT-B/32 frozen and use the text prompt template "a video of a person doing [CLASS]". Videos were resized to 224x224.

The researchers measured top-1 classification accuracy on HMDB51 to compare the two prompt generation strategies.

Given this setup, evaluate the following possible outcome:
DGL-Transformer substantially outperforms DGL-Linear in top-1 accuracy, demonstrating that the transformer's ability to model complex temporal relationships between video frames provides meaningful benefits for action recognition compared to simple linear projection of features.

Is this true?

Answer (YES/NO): NO